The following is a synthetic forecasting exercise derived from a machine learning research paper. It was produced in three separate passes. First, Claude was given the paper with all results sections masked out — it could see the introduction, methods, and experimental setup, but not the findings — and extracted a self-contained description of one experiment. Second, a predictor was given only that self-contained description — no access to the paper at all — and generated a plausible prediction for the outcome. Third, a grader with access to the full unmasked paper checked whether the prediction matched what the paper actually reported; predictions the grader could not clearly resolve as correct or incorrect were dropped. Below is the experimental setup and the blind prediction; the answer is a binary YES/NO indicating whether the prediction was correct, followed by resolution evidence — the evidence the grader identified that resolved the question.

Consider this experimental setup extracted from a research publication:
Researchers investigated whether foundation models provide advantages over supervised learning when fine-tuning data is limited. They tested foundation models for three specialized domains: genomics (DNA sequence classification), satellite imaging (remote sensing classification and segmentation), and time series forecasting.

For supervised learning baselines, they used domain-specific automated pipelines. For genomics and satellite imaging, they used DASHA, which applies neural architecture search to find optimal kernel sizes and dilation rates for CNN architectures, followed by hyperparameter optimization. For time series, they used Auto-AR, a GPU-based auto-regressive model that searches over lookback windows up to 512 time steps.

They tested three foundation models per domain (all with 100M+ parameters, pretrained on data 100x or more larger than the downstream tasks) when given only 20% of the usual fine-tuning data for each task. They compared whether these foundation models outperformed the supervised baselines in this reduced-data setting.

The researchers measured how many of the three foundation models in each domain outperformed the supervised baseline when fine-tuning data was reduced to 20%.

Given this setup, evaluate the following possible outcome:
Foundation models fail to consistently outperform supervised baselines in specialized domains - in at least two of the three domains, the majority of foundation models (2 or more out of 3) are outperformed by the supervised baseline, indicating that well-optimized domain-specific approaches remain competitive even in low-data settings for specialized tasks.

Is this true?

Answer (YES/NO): YES